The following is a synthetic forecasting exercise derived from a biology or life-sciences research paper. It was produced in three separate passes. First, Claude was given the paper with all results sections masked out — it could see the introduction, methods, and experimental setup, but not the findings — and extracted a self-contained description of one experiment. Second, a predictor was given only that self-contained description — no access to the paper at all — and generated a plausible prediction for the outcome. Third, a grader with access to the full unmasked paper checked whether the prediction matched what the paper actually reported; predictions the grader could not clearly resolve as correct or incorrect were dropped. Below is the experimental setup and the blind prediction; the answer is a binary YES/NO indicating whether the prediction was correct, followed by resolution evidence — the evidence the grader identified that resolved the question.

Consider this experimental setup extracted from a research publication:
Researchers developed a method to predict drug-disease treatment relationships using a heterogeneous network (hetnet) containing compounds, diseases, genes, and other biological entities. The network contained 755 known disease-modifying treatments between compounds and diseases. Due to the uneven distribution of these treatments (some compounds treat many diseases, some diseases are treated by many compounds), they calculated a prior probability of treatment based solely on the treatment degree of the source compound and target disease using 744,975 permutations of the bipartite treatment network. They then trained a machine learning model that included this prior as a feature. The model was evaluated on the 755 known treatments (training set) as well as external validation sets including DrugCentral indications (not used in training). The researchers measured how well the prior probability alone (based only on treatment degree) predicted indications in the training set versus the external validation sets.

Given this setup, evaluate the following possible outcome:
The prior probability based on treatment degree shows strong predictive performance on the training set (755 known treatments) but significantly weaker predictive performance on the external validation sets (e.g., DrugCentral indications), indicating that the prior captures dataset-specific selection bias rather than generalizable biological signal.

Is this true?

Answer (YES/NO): YES